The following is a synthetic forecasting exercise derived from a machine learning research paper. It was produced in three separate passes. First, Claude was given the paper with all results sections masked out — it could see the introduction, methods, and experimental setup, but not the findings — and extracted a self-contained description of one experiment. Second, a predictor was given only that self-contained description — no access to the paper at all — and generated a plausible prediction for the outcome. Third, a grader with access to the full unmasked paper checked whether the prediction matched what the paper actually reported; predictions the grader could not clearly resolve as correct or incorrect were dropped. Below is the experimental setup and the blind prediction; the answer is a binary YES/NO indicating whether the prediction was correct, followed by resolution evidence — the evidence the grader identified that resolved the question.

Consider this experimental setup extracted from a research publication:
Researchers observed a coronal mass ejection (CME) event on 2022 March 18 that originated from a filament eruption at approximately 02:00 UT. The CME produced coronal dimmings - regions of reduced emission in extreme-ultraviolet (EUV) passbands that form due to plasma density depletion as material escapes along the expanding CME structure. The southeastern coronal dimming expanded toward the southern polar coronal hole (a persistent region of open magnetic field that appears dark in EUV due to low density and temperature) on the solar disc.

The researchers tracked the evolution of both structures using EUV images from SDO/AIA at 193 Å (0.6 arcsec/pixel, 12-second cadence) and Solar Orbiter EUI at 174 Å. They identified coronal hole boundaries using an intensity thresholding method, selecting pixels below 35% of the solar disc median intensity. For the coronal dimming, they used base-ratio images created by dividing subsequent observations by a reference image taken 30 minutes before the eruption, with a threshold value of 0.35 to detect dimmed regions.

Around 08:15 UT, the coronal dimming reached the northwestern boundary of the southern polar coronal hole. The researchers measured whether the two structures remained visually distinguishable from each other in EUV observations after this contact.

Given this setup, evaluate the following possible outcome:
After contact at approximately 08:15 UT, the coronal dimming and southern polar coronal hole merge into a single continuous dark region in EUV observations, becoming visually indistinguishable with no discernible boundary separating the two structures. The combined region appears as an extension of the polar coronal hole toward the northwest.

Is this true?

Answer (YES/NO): YES